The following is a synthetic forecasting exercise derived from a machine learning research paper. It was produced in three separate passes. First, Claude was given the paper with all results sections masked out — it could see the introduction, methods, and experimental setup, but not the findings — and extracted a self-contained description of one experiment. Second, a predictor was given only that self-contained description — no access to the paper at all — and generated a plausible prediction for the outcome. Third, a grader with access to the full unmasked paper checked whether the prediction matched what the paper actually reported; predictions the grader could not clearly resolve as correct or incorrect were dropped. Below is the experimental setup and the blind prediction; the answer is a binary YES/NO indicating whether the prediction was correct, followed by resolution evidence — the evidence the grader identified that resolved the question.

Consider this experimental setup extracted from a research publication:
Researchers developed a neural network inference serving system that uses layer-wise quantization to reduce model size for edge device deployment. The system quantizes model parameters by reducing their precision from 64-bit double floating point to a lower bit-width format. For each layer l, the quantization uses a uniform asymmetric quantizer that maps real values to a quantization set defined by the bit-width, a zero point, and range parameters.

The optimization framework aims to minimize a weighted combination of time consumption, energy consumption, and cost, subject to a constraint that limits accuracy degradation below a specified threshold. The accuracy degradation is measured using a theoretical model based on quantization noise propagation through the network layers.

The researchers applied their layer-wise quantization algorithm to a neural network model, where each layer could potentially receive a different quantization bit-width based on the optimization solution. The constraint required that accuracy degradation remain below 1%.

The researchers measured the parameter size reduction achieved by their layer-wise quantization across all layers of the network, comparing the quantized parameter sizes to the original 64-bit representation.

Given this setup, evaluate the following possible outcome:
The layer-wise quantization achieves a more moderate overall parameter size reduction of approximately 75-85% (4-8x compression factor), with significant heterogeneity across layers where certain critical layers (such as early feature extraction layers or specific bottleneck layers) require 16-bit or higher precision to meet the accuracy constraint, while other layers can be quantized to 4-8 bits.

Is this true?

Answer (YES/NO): NO